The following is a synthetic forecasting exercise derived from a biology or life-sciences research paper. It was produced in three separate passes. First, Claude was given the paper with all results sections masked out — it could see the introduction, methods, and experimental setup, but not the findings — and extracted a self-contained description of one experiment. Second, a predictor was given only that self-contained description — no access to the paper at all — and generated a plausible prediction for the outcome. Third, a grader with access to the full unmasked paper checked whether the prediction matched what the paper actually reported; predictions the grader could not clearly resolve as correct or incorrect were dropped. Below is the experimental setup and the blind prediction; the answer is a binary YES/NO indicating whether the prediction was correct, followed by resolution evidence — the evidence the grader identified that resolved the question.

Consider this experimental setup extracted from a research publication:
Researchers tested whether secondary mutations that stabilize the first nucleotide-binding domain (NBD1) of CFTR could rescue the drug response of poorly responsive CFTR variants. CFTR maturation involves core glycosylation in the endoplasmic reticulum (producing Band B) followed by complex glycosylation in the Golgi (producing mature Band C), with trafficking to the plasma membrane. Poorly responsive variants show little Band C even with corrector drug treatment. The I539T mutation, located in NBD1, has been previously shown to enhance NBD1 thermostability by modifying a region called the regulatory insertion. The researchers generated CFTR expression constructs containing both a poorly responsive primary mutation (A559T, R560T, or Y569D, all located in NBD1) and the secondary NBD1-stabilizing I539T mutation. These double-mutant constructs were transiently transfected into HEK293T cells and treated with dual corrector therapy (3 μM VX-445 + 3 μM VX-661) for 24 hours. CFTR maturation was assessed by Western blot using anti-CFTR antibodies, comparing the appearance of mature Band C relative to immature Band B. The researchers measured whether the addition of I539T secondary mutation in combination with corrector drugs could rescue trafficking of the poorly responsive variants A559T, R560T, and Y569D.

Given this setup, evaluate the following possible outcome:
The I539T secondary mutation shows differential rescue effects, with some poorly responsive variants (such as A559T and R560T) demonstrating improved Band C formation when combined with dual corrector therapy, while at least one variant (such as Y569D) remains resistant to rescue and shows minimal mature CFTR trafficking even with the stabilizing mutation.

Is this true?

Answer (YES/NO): NO